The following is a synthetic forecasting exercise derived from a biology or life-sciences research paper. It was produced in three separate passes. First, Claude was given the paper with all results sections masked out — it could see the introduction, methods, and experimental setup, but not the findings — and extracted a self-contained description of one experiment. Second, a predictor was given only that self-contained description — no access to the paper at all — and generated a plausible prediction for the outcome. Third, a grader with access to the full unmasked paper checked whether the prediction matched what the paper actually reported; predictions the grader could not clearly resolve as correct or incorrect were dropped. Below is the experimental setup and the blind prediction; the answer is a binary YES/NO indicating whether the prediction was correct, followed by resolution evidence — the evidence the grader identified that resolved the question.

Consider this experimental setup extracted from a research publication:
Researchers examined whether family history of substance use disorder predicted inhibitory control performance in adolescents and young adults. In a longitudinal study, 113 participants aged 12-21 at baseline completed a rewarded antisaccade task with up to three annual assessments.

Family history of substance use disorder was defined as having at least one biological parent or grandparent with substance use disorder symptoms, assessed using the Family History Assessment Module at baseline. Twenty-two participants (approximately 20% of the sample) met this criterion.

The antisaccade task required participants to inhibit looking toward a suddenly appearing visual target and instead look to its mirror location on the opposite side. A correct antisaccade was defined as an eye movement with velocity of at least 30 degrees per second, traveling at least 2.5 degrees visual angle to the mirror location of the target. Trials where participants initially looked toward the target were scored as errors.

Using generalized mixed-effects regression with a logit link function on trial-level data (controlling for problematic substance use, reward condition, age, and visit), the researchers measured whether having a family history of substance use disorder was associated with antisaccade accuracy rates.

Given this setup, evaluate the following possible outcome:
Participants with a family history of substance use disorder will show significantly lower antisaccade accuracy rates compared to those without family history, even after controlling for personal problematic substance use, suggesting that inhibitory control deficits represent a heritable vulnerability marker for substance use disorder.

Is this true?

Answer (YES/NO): NO